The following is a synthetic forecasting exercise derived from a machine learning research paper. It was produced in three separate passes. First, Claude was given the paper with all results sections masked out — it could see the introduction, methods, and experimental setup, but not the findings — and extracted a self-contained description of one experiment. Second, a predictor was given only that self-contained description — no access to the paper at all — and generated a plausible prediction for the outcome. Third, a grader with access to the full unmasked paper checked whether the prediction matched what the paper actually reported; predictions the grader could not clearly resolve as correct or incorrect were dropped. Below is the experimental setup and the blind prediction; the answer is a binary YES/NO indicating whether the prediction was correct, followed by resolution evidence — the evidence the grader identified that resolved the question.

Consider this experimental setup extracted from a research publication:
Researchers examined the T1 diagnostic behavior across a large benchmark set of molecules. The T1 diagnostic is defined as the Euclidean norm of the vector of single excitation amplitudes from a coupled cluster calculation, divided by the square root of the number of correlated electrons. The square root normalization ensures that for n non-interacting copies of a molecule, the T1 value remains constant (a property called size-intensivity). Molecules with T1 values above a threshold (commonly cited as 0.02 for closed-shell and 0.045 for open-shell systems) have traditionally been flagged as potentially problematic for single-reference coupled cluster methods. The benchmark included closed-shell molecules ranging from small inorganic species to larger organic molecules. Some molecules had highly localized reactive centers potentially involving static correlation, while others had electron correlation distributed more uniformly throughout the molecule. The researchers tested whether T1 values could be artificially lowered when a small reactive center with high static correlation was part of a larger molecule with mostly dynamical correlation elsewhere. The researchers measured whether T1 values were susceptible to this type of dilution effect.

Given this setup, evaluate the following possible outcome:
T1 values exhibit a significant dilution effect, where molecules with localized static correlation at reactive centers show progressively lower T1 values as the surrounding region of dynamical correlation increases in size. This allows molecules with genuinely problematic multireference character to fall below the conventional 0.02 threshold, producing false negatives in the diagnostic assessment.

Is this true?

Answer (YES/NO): YES